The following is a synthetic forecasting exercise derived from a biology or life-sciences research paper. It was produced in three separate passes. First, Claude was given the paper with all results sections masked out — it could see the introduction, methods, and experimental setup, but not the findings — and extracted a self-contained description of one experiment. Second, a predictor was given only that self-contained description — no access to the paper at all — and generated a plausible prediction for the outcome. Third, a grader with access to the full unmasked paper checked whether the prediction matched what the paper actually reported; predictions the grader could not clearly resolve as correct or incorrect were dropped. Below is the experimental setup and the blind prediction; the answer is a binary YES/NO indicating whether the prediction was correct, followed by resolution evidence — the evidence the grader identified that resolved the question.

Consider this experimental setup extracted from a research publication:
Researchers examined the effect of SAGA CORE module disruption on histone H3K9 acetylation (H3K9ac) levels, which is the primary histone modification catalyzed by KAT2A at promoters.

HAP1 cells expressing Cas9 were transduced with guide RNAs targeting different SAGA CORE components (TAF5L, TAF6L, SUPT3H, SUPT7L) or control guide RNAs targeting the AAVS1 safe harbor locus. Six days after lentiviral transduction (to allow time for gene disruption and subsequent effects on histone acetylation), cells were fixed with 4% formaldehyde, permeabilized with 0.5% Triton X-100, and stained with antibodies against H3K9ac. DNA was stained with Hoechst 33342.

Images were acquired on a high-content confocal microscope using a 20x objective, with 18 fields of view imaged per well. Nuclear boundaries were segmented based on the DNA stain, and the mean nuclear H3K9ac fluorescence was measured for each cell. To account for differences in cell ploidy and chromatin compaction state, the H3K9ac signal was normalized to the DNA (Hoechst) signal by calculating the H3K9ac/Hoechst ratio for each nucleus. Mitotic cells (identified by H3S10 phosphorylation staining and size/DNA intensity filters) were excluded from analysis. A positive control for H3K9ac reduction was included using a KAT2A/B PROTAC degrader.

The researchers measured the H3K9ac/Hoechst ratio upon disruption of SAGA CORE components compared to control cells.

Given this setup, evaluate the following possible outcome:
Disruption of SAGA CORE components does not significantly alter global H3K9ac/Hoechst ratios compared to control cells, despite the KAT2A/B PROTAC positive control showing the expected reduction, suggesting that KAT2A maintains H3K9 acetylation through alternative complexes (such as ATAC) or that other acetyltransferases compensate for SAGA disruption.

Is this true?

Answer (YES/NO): NO